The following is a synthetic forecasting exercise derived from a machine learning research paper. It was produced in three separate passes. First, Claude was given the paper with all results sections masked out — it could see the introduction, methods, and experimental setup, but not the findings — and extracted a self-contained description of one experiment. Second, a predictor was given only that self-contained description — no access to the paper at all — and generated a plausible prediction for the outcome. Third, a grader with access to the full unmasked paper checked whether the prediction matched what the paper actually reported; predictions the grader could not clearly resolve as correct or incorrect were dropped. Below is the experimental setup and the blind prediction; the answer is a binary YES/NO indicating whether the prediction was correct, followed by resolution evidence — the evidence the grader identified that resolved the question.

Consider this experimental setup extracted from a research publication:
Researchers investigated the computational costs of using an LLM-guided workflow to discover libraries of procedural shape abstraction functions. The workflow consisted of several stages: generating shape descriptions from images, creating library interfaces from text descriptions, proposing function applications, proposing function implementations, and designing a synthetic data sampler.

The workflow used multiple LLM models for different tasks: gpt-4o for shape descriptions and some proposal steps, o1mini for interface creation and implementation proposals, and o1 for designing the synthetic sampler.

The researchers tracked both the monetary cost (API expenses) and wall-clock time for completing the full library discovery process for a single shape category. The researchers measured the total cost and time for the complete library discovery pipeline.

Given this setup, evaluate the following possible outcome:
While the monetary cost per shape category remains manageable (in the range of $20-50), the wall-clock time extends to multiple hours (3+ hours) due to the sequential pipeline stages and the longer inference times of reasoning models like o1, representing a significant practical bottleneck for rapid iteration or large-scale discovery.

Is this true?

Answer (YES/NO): NO